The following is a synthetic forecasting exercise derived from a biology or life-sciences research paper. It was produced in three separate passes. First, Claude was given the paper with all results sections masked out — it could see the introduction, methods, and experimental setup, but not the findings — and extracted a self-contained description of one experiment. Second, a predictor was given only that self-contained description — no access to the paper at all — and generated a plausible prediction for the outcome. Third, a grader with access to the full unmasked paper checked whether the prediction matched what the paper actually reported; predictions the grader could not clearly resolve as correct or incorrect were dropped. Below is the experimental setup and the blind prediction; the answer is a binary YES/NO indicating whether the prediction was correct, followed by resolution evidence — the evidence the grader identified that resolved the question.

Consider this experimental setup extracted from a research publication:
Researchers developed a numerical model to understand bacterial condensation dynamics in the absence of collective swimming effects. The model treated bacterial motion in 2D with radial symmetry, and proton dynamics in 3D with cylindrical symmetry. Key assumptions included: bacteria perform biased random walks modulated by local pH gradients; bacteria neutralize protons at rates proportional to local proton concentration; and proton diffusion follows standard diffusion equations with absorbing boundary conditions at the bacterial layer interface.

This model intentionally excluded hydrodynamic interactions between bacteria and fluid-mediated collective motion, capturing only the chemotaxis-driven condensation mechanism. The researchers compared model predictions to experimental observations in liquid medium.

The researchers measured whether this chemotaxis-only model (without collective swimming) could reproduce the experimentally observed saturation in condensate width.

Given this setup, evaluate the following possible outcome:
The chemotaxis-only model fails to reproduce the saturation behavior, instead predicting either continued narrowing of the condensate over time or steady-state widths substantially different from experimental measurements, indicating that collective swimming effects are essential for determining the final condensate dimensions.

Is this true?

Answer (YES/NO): YES